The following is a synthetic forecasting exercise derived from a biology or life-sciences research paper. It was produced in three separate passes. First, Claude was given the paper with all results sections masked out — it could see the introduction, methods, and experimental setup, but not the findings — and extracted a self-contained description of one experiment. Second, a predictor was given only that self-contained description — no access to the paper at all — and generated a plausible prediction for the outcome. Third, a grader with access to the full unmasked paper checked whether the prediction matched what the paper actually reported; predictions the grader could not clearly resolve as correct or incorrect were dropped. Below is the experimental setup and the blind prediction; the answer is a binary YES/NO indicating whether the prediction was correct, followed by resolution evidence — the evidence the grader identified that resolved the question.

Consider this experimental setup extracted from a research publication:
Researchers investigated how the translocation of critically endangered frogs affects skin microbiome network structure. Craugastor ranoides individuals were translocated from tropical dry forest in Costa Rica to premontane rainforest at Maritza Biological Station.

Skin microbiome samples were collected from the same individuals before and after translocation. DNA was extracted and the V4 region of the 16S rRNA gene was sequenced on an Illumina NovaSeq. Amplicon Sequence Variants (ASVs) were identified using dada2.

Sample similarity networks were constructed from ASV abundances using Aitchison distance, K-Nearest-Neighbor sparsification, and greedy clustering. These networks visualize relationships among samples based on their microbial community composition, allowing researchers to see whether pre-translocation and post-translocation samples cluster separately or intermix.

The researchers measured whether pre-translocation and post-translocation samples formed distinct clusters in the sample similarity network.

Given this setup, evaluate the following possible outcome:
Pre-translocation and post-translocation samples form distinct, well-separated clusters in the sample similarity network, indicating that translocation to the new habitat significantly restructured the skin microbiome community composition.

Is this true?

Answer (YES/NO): NO